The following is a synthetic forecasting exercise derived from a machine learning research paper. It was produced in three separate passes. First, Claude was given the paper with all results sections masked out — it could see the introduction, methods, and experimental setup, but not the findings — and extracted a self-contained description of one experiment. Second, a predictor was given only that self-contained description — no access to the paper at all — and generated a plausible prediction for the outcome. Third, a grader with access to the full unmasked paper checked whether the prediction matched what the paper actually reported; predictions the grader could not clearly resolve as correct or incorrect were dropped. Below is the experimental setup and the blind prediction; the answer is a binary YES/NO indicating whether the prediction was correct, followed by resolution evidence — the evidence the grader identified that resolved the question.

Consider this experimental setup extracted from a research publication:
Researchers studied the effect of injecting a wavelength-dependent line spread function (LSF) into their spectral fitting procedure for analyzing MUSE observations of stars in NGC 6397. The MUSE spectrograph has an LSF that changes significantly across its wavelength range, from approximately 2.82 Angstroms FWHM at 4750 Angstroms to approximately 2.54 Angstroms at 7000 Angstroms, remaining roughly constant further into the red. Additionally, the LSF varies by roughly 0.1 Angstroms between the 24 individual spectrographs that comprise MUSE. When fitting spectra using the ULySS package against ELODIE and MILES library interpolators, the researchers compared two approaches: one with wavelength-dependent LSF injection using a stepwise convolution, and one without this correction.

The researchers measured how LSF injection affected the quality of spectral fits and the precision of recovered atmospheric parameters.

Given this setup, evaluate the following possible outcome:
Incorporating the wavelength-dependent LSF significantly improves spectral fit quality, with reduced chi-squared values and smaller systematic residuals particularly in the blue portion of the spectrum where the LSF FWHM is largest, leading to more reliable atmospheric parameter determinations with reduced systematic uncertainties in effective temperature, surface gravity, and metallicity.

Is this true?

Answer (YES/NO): NO